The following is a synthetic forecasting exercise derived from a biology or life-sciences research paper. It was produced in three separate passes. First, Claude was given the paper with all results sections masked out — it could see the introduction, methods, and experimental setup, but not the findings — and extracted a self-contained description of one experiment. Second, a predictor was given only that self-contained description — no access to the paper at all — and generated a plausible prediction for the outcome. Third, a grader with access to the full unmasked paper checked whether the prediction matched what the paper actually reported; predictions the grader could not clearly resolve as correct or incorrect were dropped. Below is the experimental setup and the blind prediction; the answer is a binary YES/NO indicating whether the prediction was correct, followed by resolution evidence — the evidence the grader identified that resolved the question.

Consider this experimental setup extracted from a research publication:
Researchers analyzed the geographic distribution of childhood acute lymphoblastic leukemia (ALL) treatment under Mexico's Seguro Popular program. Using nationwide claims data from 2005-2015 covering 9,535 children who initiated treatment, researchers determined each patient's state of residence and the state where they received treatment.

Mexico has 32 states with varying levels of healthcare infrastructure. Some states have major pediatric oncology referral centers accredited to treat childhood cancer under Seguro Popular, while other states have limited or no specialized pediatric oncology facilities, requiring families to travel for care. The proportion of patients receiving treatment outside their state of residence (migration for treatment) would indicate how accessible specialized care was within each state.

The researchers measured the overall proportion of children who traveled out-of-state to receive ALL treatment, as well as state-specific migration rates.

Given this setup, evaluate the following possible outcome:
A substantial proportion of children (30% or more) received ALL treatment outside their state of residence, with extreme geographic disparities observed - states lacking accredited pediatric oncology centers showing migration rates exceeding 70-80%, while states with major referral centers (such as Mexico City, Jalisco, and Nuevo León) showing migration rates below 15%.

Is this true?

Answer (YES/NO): NO